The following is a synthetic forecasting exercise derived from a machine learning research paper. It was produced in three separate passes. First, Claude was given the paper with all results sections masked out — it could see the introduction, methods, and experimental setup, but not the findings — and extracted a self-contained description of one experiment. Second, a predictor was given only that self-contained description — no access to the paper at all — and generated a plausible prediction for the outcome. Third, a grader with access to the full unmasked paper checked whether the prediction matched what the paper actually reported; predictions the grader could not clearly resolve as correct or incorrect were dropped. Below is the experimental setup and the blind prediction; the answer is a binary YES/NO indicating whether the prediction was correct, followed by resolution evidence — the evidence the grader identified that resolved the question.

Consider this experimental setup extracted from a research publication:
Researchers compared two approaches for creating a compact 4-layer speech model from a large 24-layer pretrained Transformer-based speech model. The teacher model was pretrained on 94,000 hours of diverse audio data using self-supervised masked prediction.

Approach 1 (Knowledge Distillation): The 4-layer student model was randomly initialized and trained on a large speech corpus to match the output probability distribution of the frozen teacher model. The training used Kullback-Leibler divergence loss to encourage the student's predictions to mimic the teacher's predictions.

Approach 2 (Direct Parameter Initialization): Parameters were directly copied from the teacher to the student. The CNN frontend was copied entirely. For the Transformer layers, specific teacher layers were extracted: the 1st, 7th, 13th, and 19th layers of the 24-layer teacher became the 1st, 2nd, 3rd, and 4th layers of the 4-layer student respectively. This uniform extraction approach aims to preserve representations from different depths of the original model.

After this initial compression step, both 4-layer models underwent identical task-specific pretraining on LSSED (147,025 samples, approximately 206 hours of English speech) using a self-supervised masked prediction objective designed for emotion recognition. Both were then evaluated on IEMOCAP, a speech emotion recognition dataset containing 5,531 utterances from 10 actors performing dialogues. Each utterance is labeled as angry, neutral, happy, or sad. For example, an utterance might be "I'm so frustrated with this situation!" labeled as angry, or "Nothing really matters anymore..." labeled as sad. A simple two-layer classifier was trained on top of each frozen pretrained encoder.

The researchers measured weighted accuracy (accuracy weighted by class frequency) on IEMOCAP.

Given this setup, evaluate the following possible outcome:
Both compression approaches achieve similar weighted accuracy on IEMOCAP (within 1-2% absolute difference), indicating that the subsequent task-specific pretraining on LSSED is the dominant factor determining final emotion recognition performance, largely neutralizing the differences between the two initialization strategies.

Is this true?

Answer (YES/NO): NO